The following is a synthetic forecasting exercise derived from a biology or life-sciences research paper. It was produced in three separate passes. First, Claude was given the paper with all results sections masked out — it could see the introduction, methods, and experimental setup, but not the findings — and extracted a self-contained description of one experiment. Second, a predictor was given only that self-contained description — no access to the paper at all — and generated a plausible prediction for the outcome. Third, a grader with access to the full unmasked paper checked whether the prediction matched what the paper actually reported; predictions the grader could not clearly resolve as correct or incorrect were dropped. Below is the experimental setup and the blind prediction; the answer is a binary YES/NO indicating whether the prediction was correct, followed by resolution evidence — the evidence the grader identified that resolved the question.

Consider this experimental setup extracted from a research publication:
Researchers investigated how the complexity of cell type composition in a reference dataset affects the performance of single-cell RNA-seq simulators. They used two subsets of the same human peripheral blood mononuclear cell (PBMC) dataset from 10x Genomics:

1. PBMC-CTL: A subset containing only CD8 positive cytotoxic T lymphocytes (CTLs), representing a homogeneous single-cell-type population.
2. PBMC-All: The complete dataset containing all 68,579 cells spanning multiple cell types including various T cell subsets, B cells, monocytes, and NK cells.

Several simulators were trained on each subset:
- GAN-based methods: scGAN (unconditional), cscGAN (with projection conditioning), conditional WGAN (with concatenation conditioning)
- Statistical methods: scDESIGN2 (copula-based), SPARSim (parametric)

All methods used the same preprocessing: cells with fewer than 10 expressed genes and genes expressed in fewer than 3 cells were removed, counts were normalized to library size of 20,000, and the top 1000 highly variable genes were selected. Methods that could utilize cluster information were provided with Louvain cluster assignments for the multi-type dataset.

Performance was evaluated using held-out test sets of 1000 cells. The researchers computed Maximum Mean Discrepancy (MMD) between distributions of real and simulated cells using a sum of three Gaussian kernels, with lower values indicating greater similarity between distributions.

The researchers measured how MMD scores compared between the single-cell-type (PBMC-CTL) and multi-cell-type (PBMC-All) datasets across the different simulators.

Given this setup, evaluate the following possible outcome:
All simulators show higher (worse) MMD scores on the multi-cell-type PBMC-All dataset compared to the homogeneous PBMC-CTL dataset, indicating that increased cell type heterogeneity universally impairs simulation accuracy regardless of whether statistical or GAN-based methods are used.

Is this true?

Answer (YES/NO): NO